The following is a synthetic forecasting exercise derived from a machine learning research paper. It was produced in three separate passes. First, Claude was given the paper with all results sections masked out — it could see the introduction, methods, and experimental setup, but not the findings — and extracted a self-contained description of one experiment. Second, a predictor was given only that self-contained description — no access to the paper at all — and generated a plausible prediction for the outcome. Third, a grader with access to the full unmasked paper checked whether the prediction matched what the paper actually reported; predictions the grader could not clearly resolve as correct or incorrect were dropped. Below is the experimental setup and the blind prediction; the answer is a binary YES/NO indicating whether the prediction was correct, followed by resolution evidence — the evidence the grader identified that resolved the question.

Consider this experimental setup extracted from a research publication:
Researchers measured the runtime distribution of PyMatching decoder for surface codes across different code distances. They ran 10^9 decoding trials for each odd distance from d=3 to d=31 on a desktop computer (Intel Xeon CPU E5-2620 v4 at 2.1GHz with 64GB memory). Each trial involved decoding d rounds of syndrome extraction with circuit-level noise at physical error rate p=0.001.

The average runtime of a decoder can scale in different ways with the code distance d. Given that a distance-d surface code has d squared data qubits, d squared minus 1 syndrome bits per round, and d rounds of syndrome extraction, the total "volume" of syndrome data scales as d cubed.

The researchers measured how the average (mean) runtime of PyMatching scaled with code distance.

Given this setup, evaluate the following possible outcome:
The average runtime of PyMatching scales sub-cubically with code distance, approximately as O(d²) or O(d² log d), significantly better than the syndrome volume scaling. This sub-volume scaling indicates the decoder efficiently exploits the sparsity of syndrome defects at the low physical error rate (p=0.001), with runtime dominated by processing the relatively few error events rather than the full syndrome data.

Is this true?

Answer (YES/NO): NO